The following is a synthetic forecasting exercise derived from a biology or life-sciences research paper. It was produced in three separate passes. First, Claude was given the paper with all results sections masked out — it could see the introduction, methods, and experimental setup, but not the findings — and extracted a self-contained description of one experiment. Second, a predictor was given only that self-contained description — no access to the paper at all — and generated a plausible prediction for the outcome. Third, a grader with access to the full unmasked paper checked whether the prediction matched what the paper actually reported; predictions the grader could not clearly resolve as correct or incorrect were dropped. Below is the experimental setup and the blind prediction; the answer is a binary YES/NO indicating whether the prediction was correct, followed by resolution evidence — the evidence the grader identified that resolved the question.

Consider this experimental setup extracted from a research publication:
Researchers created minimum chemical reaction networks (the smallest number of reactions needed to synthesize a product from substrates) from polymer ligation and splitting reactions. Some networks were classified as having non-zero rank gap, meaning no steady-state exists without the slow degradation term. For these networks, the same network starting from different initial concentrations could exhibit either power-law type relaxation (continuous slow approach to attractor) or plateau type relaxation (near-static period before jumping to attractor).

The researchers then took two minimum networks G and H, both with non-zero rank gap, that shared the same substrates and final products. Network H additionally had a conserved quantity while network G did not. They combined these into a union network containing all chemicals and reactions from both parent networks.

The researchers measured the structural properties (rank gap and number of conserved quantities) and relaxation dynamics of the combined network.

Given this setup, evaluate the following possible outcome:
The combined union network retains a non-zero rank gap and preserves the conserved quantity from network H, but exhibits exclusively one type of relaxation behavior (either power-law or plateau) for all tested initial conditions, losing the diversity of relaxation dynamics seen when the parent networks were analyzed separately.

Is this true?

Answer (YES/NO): NO